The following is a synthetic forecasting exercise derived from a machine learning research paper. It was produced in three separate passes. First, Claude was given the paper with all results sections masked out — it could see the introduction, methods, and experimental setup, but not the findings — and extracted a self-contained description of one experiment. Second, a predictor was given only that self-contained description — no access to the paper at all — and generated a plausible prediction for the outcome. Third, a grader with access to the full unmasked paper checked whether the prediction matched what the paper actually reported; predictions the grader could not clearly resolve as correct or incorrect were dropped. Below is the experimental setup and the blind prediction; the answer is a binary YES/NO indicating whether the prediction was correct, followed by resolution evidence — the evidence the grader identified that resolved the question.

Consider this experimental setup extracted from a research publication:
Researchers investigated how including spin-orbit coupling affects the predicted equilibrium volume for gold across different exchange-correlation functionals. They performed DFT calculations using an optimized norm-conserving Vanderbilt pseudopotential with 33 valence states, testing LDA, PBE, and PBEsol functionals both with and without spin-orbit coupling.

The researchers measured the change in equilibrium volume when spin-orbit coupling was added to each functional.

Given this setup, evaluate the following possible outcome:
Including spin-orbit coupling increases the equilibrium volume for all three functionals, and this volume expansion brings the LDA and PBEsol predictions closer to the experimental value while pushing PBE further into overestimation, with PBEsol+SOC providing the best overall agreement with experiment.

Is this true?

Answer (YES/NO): NO